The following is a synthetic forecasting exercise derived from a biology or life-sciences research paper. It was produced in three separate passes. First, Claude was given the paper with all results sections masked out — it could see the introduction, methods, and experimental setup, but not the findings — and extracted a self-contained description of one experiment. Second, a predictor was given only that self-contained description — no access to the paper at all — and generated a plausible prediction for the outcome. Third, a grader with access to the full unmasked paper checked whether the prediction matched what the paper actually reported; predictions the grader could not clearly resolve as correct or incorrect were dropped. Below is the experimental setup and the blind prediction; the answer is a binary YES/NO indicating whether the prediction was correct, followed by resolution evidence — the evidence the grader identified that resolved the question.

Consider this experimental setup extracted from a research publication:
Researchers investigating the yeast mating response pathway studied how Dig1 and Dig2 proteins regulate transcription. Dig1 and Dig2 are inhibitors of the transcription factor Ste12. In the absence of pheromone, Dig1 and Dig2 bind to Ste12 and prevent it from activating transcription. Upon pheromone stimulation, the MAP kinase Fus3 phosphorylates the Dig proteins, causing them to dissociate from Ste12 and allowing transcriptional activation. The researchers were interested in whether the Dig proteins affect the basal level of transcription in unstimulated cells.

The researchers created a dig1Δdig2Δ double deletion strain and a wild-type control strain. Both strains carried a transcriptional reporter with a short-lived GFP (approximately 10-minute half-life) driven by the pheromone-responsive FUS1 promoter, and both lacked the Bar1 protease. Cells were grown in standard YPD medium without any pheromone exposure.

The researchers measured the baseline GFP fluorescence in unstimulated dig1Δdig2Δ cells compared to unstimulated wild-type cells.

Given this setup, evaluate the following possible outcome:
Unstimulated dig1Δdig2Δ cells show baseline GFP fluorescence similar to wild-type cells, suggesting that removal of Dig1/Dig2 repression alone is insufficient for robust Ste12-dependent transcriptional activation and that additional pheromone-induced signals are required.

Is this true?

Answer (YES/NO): NO